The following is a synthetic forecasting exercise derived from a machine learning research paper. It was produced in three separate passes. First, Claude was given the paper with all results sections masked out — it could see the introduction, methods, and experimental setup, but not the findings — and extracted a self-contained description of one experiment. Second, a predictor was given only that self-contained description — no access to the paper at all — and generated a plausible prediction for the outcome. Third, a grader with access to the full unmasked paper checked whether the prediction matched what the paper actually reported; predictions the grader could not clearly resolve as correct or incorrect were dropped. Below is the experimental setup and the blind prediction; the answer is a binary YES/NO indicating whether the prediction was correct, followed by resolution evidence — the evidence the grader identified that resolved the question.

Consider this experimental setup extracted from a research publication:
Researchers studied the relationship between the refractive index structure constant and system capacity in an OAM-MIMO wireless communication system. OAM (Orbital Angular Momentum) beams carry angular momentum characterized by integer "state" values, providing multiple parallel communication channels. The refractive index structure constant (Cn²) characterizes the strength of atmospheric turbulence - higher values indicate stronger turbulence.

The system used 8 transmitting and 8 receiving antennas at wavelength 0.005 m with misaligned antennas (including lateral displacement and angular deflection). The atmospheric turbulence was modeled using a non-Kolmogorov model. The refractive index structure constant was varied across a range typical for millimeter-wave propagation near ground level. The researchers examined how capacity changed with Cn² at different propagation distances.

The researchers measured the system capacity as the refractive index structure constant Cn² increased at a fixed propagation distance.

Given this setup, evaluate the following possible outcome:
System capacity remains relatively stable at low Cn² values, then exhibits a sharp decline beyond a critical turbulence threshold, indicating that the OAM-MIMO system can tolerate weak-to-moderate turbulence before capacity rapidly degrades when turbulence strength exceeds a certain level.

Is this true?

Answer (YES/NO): NO